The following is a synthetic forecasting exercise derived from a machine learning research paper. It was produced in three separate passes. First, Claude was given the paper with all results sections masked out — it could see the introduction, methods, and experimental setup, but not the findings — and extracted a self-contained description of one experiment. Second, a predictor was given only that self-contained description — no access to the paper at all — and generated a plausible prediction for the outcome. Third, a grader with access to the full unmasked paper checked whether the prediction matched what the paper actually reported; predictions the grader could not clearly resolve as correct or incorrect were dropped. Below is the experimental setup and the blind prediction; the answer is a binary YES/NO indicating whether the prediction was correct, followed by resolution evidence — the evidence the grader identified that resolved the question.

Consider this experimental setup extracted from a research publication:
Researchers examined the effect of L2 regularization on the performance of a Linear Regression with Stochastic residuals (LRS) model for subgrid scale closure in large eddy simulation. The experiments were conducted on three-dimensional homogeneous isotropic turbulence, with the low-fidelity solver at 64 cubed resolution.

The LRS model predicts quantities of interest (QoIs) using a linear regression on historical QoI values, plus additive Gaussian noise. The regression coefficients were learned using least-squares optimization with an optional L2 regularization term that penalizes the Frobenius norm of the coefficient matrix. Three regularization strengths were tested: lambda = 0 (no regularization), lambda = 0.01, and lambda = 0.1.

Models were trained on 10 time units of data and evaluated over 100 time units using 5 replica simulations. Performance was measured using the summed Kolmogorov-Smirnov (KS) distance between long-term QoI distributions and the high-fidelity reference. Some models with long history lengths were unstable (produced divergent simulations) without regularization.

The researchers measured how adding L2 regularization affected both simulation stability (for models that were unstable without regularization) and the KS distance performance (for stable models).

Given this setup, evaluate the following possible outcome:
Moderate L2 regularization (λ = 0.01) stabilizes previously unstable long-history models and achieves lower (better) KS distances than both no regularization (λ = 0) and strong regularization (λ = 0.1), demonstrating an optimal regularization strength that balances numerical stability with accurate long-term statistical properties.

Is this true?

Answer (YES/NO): NO